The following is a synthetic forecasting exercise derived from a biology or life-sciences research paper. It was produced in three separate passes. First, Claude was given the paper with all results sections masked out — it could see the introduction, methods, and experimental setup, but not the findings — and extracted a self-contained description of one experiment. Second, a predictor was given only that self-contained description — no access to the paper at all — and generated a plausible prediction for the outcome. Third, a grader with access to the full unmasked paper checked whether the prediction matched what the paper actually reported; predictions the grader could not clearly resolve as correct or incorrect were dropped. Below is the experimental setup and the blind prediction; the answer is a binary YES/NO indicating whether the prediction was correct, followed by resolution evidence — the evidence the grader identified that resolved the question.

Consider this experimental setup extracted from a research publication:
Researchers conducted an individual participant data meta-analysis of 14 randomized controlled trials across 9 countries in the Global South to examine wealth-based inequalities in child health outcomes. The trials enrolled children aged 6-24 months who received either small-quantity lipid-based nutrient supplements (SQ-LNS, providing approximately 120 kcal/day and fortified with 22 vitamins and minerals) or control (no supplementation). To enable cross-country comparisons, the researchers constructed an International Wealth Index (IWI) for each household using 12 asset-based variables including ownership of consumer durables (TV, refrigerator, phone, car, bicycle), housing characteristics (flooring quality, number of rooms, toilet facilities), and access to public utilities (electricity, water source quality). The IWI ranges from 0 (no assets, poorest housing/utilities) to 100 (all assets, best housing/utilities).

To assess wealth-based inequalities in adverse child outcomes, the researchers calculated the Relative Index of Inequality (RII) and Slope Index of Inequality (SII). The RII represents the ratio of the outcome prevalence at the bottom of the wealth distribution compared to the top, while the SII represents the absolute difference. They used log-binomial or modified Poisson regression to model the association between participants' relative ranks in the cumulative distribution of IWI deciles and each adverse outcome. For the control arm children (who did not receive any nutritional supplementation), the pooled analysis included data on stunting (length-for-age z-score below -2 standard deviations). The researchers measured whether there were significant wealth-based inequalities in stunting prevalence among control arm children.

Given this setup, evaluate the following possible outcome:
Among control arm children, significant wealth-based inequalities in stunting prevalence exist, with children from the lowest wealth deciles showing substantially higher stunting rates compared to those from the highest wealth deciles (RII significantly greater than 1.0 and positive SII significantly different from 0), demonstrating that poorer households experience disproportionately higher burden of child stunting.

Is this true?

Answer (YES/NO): YES